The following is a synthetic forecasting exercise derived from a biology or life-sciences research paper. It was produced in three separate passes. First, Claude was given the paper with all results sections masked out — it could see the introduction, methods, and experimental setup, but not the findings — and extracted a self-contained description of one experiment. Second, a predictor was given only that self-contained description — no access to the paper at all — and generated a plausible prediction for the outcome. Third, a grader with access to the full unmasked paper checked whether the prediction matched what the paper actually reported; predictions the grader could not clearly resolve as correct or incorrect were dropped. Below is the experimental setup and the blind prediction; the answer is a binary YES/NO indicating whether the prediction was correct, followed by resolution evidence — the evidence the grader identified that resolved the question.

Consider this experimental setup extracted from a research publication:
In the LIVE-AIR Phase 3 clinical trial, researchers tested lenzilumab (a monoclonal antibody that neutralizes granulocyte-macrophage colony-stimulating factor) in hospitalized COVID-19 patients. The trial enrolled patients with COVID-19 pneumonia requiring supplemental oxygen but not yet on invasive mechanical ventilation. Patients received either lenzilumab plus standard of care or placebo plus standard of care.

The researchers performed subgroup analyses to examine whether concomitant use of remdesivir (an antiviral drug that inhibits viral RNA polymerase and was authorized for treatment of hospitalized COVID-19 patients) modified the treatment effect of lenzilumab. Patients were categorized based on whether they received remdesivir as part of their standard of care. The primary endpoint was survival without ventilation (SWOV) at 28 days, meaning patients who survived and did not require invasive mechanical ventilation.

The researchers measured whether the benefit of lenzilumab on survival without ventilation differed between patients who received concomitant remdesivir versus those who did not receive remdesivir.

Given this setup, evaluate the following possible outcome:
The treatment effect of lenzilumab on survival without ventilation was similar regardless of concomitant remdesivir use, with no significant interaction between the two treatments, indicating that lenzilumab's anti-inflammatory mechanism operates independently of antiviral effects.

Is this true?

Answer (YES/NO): NO